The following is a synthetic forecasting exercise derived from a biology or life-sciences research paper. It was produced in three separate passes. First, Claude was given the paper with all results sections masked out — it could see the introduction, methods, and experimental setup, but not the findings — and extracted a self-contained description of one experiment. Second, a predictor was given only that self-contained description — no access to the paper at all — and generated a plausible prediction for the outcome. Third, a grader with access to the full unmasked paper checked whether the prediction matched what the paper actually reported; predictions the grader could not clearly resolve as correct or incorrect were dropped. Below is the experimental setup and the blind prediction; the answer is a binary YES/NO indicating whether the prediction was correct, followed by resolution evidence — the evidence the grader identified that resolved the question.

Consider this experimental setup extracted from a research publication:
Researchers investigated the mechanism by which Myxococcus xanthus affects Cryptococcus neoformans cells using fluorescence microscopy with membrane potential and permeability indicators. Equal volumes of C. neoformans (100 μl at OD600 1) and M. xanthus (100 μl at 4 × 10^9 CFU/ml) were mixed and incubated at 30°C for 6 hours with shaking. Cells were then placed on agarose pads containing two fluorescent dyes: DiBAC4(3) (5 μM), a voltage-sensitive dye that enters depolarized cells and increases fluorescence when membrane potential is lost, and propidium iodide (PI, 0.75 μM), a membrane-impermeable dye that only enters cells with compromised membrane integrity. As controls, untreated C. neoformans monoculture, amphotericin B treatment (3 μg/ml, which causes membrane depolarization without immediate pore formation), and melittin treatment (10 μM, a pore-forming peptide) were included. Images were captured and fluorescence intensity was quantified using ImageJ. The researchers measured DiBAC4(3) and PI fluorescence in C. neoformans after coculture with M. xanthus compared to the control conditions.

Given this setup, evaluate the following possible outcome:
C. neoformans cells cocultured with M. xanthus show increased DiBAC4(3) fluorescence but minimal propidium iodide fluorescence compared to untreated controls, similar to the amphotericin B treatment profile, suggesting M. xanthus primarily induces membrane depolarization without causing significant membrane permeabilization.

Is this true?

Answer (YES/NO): NO